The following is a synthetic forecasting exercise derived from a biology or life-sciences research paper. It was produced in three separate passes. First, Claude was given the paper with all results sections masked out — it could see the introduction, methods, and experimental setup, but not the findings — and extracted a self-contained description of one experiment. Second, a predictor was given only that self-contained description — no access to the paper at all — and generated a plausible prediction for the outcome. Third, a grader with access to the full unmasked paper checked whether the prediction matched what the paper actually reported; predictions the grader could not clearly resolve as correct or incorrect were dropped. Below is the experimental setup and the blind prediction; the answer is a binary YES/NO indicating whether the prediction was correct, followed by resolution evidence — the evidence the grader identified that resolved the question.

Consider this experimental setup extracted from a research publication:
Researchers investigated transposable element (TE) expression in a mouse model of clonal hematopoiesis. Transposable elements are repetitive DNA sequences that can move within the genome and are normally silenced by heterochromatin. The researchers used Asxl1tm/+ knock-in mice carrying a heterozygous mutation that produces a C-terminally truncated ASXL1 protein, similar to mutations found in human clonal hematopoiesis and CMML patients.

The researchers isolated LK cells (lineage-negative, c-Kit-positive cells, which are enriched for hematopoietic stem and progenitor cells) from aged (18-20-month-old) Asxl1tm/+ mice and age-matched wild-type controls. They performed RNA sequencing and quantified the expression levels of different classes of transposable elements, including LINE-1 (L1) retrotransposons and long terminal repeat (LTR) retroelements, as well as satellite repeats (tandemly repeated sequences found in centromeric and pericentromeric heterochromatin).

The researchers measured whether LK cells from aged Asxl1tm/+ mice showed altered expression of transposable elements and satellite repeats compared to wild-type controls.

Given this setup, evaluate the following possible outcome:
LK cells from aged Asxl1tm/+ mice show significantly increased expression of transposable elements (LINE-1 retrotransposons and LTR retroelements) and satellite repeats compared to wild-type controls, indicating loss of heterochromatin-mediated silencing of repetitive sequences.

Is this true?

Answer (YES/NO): YES